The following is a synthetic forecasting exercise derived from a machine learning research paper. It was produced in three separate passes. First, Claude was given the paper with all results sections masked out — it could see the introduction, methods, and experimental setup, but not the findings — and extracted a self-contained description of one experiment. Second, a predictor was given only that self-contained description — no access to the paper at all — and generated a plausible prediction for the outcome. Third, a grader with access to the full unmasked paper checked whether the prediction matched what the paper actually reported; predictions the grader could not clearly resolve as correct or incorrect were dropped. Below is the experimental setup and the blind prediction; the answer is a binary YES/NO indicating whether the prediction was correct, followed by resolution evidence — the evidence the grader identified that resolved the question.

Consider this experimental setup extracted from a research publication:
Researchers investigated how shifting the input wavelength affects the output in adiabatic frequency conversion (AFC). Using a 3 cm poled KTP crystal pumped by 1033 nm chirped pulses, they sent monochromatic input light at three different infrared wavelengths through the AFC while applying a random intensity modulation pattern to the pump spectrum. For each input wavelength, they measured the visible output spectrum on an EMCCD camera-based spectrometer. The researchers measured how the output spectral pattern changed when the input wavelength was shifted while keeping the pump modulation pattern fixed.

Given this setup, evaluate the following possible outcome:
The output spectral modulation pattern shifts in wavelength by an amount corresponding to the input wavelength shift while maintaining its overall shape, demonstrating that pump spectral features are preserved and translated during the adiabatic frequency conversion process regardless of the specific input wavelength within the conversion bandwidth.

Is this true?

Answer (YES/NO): YES